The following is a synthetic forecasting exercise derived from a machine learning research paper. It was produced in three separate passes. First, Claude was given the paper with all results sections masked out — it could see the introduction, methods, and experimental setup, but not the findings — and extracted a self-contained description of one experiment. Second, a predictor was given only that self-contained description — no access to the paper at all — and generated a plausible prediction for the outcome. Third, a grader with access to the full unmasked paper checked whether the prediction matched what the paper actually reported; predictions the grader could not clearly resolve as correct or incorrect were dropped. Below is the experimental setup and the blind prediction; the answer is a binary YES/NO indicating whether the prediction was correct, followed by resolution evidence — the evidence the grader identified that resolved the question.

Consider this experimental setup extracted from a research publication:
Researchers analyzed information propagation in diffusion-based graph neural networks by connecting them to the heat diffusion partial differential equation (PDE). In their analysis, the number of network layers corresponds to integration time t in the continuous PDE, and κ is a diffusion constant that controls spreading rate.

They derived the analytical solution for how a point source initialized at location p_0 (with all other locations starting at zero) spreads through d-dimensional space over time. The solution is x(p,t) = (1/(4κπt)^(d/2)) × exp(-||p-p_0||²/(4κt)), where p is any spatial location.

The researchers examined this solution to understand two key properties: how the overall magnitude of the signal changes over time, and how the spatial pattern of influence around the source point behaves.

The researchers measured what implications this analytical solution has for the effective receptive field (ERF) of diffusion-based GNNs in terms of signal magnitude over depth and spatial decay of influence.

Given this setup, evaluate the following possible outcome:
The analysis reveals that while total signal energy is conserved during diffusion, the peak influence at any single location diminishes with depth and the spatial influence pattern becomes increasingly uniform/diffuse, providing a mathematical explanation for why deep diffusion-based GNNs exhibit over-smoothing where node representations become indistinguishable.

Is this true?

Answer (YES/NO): NO